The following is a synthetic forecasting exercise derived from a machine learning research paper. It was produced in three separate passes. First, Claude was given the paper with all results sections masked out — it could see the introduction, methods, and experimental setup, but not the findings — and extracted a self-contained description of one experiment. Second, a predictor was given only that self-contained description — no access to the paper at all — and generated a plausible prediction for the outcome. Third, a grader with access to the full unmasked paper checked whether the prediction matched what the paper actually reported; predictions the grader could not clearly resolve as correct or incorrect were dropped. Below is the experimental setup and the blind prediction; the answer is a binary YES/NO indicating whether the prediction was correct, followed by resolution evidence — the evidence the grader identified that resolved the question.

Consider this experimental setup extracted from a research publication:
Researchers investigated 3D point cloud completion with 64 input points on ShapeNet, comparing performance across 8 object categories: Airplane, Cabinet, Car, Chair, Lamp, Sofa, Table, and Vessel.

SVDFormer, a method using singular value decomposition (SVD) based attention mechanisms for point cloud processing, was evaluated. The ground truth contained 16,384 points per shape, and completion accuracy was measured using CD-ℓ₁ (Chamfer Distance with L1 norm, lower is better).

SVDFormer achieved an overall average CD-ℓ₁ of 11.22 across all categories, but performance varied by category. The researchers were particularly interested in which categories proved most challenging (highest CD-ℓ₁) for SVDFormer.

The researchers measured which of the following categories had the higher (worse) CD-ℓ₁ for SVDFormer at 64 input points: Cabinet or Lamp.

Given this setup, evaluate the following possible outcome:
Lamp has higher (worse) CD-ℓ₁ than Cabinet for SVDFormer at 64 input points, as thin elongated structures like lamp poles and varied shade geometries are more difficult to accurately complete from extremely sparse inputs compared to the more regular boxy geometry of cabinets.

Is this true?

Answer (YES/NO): NO